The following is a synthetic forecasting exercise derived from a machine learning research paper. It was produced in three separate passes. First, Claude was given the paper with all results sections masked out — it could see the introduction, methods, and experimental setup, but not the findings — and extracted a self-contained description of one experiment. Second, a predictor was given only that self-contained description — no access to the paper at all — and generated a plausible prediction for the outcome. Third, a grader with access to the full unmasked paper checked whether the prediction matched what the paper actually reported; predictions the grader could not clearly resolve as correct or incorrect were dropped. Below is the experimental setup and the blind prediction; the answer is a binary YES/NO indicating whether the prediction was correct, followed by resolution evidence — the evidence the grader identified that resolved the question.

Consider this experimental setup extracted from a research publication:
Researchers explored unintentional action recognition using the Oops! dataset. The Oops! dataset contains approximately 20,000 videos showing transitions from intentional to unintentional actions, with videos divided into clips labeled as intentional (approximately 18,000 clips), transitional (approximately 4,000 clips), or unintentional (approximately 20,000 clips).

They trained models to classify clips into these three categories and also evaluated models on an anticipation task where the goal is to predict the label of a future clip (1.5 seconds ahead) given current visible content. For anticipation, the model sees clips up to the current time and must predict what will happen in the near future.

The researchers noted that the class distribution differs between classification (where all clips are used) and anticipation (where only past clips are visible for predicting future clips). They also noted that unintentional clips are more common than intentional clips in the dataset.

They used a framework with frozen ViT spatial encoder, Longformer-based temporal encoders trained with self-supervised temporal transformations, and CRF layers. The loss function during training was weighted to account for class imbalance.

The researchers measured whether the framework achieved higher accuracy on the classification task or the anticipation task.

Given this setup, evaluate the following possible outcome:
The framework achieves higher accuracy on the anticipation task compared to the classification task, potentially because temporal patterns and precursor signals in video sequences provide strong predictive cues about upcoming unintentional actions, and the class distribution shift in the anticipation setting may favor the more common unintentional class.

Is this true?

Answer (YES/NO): YES